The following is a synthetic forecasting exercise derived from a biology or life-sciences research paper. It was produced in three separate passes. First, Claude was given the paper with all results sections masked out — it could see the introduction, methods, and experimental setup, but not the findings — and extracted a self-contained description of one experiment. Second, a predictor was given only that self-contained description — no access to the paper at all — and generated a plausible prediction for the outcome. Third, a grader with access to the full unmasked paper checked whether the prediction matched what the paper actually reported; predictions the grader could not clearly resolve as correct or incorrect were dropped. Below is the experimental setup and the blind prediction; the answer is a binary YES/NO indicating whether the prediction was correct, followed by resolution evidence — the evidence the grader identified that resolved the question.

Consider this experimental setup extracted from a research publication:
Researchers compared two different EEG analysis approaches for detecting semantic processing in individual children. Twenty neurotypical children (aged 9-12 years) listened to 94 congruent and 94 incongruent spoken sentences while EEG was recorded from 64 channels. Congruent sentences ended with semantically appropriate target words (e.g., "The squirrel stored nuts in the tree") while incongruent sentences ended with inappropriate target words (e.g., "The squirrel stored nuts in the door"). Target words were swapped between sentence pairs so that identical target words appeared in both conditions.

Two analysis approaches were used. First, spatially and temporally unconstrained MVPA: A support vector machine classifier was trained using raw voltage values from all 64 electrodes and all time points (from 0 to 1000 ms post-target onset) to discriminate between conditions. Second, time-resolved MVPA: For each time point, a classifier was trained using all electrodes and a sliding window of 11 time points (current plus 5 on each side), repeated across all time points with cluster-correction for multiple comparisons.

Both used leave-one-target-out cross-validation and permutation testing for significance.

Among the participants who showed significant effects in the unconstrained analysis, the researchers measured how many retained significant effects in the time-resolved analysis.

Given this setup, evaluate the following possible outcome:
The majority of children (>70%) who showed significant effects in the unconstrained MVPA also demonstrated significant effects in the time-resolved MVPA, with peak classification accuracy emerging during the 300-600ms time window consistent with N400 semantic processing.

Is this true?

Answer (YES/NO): NO